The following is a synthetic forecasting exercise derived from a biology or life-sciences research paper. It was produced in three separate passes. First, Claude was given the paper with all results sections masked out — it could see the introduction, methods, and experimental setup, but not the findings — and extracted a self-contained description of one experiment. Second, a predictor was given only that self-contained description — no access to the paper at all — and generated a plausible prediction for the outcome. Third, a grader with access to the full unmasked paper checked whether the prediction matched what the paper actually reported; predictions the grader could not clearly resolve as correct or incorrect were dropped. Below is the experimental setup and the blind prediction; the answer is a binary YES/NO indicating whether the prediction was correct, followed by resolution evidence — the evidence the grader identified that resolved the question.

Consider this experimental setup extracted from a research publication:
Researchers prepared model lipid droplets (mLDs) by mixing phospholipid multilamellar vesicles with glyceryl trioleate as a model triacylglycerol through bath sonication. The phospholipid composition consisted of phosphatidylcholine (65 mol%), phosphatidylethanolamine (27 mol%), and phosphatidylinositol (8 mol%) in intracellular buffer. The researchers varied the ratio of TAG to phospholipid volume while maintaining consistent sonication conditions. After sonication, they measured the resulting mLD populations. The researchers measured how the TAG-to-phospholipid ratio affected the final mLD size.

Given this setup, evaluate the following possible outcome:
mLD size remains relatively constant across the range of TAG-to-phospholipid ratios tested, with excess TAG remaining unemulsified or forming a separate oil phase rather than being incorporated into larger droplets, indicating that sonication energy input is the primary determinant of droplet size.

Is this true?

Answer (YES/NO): NO